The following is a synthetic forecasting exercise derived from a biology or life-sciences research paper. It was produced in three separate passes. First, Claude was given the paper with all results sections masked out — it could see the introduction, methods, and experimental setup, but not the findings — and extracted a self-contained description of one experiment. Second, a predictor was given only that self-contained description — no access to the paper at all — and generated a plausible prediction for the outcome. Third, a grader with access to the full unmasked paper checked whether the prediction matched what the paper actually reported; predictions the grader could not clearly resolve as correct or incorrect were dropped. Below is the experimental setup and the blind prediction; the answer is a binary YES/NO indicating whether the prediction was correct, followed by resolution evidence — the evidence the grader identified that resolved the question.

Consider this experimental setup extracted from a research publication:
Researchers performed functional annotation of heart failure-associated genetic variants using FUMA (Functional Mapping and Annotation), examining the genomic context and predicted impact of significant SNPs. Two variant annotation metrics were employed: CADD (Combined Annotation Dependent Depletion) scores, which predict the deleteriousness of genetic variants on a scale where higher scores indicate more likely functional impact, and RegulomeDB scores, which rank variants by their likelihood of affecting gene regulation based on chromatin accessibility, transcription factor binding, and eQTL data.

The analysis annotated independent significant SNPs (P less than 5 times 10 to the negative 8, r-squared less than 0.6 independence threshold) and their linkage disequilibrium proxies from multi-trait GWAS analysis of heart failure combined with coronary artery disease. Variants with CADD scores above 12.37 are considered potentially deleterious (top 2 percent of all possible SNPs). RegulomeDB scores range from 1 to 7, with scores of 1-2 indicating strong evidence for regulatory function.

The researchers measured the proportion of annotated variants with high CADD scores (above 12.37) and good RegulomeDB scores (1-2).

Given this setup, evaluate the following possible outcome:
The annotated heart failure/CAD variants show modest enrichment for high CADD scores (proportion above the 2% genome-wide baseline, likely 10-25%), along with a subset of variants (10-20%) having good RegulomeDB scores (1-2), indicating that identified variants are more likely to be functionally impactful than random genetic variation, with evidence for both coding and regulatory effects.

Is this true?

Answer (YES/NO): NO